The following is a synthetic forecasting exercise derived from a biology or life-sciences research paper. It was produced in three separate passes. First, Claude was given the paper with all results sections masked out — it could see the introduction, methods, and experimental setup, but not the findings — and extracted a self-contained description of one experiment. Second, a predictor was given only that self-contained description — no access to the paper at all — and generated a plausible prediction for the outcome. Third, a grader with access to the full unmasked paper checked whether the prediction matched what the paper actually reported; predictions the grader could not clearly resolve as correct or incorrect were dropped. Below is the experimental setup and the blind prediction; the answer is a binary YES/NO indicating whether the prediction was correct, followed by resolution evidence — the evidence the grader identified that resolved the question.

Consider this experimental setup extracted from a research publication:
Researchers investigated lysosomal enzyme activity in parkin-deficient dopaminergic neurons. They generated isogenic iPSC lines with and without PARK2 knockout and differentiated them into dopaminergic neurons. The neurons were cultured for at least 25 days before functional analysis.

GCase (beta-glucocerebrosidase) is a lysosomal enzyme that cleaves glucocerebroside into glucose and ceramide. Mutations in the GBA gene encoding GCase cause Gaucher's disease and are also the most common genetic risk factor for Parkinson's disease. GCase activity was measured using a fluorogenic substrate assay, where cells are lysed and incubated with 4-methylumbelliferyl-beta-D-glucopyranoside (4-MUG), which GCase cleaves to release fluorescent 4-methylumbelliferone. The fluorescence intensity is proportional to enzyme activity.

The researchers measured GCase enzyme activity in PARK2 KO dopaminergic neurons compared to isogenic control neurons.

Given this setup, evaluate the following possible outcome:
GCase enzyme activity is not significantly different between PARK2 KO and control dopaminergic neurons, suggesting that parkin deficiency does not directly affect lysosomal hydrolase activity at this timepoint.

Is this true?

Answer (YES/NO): NO